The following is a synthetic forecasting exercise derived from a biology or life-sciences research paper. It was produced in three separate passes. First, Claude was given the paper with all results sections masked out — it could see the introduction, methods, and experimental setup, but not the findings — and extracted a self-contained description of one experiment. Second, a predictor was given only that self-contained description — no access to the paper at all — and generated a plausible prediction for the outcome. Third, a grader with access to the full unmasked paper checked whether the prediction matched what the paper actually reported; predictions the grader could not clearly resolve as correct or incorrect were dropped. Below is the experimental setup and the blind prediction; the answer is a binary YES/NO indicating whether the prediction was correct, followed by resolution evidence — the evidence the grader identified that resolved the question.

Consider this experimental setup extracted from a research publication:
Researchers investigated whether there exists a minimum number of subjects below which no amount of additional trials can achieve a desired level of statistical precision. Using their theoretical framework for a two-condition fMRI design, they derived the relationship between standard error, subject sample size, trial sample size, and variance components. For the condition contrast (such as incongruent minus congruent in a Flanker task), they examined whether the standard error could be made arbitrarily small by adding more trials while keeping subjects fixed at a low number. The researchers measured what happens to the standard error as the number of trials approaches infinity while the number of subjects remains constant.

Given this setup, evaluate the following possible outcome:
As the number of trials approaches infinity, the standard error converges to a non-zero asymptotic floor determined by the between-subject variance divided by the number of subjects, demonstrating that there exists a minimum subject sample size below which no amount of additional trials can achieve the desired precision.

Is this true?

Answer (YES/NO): YES